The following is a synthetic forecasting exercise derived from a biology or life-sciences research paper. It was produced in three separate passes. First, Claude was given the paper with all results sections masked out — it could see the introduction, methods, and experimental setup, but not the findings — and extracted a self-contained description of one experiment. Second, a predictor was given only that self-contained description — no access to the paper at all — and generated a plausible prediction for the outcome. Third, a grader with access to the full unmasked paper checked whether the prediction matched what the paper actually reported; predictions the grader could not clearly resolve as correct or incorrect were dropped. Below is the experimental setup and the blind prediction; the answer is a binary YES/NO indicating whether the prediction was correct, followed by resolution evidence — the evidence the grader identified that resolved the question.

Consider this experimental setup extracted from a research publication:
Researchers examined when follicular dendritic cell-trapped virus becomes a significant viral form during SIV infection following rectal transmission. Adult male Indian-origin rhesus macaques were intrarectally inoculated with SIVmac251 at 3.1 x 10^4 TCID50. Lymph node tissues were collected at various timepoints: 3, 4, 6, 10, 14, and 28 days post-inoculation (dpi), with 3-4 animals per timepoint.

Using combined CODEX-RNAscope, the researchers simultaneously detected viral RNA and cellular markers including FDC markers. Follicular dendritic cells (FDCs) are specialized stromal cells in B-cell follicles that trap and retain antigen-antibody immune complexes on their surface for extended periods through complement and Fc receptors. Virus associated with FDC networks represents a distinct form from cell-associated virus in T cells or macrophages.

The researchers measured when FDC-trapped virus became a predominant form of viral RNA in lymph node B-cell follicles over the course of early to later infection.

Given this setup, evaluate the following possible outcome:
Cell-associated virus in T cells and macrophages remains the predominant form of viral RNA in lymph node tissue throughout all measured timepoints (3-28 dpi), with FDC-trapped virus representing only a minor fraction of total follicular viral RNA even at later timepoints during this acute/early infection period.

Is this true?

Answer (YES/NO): NO